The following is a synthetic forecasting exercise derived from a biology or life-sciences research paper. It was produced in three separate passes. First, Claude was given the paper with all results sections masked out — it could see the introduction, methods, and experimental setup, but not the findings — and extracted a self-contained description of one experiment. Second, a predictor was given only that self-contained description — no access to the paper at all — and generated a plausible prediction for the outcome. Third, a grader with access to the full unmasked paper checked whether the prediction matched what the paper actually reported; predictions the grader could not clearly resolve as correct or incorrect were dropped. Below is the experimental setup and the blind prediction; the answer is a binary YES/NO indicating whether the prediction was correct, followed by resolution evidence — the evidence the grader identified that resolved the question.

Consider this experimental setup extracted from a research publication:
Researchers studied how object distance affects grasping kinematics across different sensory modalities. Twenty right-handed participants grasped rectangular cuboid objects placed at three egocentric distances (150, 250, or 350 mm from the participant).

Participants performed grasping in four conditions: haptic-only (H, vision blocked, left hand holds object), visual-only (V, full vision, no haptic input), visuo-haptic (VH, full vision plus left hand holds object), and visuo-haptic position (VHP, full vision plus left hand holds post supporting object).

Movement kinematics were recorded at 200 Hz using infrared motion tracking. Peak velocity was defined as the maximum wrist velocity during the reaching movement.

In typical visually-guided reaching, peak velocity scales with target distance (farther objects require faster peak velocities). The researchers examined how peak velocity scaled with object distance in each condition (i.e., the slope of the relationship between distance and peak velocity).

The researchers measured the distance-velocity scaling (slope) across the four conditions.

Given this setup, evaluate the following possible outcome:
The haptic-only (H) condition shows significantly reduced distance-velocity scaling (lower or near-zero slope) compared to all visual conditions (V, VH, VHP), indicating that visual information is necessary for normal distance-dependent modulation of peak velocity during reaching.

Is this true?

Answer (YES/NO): NO